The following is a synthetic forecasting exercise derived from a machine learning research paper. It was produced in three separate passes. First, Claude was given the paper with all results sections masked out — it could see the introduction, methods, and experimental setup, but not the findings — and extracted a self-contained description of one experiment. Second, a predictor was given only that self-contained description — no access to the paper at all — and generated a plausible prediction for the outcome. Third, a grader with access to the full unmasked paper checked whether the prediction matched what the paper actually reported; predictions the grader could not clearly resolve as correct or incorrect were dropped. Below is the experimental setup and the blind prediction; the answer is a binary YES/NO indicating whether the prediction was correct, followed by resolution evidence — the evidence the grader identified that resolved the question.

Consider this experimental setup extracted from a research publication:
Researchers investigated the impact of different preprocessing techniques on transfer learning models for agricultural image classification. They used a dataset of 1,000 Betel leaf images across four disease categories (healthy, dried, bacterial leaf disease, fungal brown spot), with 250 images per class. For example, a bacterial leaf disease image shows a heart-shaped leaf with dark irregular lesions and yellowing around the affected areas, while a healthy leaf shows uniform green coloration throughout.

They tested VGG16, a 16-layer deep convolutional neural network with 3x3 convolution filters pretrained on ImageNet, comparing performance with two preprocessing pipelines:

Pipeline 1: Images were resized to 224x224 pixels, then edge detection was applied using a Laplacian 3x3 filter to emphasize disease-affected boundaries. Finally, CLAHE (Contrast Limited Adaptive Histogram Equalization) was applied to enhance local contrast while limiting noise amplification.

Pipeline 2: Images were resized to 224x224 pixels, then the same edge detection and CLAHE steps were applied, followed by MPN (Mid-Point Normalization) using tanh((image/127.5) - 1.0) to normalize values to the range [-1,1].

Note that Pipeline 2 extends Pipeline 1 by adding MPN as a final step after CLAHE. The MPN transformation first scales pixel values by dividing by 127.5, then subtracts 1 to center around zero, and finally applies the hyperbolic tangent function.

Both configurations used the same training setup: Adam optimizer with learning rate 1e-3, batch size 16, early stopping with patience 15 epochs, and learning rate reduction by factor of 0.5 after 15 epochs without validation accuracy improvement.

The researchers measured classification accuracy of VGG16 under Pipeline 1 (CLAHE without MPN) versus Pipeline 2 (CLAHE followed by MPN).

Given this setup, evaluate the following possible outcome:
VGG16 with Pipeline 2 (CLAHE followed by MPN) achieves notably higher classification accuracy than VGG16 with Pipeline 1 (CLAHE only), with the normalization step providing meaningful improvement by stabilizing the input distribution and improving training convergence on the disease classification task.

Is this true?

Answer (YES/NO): NO